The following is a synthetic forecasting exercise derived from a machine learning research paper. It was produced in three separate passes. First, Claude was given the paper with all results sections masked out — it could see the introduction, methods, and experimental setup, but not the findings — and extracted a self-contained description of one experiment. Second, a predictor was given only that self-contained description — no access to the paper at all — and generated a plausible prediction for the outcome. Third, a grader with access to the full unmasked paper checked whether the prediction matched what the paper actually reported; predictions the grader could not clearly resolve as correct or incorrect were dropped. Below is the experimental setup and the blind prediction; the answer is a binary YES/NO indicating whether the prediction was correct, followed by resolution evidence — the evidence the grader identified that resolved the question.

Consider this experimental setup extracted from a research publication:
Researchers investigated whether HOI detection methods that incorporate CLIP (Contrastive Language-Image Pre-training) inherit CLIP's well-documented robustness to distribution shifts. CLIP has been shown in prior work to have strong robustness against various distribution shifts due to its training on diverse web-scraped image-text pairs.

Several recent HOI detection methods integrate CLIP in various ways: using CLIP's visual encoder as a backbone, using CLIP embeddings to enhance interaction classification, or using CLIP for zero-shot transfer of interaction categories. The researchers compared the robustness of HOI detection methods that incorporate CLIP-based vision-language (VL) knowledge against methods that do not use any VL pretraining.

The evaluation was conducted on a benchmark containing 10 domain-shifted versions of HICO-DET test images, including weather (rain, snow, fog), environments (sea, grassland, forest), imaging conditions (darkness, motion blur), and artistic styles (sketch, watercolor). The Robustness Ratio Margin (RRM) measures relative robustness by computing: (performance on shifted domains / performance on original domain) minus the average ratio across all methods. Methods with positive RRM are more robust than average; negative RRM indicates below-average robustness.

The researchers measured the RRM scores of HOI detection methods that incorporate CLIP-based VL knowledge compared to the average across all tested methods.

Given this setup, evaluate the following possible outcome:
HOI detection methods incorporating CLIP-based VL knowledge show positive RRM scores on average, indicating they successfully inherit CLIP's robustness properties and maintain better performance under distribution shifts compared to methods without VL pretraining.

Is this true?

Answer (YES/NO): NO